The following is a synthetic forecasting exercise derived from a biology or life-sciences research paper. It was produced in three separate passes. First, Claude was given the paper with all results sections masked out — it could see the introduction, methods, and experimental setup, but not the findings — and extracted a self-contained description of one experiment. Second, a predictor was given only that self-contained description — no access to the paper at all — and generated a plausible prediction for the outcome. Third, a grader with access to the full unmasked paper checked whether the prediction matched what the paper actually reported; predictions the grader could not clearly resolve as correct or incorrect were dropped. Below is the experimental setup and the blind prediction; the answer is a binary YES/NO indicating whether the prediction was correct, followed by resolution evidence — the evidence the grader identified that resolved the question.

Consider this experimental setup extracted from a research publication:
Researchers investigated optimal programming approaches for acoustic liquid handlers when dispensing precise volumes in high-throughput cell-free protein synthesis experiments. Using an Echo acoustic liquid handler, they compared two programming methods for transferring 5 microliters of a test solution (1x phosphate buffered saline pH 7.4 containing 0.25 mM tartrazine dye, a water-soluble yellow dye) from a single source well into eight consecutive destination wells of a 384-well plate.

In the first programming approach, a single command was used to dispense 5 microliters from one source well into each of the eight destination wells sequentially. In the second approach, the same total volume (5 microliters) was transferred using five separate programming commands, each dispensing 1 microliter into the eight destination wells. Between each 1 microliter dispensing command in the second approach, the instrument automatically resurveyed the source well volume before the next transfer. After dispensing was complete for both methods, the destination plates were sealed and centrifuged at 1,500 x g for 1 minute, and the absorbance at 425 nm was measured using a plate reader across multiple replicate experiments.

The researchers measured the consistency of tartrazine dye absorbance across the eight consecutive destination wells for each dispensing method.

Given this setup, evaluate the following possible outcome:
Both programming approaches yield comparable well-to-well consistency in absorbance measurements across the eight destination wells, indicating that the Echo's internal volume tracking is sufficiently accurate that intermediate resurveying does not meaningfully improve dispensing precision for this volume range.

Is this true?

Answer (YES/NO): NO